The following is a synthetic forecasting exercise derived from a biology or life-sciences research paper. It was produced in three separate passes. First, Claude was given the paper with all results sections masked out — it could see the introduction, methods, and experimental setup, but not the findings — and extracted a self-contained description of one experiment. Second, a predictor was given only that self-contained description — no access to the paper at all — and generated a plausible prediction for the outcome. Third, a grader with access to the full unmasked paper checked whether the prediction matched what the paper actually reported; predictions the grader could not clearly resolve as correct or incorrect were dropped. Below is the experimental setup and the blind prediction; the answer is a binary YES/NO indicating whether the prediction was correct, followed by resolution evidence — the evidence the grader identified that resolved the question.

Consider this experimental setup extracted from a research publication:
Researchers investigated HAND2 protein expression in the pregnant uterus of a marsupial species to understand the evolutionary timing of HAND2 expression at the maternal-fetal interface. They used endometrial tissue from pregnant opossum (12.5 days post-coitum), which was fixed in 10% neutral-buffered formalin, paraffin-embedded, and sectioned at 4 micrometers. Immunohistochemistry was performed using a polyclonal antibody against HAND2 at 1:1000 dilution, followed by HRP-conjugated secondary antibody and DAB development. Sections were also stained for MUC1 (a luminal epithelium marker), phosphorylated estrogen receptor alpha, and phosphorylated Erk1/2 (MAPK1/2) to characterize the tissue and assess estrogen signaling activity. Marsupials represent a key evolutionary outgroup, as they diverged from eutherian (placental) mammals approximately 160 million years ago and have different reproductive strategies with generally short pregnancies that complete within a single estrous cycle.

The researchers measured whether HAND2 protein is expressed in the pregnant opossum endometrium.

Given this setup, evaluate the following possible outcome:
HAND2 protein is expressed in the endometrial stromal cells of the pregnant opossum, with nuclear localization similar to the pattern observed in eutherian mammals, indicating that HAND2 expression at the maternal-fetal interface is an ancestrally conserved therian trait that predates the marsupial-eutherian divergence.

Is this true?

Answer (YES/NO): NO